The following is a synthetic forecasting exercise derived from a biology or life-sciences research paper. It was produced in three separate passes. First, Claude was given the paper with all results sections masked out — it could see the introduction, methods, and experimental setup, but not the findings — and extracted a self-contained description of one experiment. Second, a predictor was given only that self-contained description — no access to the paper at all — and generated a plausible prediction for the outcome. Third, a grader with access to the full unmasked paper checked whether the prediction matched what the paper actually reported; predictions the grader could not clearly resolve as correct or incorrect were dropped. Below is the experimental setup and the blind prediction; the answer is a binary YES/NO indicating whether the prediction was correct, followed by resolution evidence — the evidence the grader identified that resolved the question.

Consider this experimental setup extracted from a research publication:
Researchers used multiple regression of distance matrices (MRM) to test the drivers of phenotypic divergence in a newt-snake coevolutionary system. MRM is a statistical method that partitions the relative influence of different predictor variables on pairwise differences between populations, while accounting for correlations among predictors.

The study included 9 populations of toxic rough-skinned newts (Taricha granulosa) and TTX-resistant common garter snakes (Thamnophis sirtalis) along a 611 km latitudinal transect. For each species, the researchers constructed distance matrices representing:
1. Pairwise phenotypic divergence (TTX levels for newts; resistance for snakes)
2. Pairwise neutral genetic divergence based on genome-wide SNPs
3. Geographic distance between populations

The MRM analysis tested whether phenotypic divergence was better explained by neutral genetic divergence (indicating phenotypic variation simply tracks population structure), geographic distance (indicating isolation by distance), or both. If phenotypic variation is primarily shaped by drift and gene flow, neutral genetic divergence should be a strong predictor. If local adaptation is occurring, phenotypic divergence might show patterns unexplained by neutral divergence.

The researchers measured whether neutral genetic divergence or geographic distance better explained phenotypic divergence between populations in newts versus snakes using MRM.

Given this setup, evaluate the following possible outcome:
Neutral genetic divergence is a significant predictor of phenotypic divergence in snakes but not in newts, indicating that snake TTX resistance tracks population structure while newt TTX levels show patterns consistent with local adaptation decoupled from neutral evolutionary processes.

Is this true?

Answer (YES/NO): NO